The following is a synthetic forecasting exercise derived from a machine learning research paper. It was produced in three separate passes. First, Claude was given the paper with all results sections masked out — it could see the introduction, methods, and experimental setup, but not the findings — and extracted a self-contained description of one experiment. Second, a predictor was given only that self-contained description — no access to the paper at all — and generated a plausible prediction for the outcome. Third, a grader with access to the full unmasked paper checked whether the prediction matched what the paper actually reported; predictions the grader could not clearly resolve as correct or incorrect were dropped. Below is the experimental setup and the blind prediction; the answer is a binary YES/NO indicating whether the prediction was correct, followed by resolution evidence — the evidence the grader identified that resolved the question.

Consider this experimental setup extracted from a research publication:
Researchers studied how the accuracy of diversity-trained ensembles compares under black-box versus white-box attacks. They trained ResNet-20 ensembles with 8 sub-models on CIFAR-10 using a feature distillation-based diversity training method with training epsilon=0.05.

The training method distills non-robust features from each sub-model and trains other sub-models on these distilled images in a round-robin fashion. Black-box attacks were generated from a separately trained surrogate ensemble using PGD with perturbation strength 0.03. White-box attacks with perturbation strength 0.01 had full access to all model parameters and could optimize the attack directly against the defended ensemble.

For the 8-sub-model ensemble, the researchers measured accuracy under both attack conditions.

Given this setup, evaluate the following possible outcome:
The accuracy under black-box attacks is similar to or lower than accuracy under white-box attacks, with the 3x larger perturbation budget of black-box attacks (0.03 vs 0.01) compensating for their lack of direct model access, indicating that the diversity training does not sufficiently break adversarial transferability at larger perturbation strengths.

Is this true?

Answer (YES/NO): NO